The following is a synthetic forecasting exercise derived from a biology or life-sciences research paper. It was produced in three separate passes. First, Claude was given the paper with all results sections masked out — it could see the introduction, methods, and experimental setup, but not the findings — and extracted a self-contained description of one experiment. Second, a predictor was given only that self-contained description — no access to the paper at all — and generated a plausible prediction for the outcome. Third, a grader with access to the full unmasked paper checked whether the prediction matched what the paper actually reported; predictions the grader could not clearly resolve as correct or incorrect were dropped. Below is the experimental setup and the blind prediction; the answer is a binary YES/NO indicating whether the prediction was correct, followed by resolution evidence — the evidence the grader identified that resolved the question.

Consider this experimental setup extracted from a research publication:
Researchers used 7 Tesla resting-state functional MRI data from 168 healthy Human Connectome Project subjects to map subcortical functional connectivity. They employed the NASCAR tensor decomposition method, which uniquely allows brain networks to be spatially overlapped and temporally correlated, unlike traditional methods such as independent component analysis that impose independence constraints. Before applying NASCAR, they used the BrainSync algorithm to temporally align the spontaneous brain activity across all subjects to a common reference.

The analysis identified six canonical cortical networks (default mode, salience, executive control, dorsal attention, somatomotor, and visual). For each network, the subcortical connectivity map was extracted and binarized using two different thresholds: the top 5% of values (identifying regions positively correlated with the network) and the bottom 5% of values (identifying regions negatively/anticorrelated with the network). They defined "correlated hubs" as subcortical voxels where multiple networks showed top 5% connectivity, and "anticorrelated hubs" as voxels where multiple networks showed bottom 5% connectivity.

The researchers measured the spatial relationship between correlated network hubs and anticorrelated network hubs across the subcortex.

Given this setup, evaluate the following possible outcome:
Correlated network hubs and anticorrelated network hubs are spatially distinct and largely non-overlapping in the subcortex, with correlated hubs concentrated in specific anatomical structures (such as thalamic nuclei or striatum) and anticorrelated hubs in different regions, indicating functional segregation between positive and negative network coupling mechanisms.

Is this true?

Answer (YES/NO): NO